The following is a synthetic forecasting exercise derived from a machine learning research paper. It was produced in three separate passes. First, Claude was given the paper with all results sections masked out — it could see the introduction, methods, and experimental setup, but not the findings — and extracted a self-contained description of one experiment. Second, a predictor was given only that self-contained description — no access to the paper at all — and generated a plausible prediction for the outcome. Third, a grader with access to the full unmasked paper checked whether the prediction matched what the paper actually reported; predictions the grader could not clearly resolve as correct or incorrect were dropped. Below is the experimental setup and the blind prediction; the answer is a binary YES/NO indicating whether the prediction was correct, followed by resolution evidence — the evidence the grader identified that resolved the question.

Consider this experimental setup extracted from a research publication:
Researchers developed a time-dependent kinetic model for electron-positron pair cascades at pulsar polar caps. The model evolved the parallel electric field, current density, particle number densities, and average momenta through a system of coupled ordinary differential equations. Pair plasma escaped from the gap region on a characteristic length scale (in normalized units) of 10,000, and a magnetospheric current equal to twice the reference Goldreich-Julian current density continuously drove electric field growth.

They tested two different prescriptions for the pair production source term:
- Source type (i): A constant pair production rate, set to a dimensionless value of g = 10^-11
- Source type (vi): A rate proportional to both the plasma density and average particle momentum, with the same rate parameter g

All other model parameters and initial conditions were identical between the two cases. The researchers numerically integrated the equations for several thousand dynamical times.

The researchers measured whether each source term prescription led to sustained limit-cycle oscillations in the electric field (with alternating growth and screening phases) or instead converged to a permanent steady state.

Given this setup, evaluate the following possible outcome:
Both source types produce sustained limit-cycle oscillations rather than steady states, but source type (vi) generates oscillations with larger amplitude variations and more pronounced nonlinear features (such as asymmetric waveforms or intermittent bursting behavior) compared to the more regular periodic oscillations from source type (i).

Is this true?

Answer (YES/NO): NO